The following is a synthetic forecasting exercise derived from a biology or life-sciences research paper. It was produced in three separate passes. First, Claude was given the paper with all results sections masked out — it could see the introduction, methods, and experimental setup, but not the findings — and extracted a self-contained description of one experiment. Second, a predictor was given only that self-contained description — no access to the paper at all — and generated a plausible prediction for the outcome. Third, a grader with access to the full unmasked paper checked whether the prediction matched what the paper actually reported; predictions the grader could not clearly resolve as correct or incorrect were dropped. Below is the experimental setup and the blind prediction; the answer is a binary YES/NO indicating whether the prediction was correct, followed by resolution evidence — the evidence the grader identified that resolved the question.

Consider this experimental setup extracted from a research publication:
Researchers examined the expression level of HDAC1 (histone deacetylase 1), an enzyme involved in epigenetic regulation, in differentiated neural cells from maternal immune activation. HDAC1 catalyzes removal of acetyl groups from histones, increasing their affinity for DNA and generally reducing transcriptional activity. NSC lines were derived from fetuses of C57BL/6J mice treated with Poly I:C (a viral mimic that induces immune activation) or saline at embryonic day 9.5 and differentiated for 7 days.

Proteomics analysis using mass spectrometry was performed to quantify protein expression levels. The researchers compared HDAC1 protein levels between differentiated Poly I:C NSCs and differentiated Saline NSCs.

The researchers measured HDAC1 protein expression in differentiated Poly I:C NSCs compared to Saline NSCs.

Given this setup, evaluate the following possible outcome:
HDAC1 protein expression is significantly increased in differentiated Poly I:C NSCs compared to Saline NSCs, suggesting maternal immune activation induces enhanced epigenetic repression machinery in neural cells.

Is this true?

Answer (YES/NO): NO